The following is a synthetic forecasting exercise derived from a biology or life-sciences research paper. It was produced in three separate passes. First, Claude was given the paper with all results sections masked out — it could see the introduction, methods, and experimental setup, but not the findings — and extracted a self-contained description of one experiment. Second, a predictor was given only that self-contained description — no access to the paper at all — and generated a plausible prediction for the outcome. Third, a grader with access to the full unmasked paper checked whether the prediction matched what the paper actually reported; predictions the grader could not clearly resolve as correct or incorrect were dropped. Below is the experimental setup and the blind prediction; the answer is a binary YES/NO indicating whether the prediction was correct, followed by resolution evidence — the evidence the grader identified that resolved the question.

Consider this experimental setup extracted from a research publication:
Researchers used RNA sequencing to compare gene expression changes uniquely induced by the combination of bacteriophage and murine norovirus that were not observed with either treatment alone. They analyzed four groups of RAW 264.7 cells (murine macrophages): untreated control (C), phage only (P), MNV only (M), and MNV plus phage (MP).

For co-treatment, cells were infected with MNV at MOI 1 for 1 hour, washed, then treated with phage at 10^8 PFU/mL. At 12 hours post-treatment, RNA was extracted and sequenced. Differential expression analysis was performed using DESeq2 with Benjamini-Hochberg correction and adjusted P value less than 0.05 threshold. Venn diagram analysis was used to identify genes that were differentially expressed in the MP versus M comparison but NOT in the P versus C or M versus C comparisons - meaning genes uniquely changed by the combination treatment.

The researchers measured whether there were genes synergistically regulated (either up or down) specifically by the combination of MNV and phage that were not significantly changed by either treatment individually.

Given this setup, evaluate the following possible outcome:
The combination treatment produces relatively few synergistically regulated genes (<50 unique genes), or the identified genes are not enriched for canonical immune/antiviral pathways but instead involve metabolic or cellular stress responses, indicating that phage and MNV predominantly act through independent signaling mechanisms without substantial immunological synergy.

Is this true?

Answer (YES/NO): NO